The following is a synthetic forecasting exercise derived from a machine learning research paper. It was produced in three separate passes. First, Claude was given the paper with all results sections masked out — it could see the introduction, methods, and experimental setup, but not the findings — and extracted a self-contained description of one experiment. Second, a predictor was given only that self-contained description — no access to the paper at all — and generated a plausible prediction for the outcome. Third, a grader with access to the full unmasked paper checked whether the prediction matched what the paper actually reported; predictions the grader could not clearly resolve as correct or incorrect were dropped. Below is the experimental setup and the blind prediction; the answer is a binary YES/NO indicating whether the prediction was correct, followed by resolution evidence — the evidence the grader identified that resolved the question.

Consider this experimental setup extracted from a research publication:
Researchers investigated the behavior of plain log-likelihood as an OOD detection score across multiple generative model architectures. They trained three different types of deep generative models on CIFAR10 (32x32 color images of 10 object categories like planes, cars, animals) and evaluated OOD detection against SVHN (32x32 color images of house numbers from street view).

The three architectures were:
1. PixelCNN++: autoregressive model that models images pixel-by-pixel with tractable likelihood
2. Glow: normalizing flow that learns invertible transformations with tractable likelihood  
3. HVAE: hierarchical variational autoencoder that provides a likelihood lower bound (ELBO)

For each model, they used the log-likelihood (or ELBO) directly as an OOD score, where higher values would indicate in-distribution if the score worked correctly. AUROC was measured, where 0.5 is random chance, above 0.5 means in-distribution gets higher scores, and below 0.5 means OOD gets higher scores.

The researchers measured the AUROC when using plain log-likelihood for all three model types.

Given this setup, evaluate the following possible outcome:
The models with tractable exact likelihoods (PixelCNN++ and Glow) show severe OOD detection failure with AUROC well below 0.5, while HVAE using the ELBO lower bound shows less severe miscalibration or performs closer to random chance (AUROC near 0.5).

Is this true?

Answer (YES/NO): NO